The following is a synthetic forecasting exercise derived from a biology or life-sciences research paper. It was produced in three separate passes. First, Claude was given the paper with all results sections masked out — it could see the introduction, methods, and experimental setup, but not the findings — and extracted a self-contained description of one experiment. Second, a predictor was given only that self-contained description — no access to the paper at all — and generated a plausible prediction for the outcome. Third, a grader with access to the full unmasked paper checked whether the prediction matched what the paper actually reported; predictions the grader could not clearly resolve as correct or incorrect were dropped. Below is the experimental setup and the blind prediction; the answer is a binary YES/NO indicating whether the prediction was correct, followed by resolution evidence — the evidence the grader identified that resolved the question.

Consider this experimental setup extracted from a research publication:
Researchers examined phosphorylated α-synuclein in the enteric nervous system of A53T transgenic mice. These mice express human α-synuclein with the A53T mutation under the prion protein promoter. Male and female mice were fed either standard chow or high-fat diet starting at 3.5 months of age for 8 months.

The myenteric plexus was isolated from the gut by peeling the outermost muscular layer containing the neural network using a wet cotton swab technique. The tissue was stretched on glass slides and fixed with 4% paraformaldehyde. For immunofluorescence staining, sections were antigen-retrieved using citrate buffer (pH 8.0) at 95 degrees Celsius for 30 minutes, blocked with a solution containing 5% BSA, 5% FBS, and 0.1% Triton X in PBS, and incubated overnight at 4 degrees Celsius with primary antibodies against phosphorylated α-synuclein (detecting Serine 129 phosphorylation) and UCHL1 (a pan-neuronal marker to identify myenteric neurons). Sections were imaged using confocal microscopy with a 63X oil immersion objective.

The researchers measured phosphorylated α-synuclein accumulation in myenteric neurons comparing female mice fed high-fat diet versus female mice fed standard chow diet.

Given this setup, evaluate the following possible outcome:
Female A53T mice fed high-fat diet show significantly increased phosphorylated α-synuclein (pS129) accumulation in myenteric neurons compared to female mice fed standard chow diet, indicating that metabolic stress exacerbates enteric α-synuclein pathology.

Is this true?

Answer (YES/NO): YES